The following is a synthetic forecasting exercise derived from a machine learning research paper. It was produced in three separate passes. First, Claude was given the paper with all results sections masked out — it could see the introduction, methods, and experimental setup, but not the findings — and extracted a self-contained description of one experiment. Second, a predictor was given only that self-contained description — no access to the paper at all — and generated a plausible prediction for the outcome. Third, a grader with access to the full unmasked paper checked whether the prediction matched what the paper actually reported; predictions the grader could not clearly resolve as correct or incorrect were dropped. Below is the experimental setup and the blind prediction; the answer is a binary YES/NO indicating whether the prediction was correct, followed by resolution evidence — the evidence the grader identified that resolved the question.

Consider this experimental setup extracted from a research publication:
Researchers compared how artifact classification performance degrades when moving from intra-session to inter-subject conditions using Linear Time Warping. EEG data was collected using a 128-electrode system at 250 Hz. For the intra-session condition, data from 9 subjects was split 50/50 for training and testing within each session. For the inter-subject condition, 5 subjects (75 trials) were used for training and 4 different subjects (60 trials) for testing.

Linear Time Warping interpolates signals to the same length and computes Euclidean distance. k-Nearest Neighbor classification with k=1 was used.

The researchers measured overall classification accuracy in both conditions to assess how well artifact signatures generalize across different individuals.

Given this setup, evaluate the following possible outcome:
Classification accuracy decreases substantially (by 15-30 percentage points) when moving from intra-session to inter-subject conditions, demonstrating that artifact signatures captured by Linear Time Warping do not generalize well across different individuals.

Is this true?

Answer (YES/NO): YES